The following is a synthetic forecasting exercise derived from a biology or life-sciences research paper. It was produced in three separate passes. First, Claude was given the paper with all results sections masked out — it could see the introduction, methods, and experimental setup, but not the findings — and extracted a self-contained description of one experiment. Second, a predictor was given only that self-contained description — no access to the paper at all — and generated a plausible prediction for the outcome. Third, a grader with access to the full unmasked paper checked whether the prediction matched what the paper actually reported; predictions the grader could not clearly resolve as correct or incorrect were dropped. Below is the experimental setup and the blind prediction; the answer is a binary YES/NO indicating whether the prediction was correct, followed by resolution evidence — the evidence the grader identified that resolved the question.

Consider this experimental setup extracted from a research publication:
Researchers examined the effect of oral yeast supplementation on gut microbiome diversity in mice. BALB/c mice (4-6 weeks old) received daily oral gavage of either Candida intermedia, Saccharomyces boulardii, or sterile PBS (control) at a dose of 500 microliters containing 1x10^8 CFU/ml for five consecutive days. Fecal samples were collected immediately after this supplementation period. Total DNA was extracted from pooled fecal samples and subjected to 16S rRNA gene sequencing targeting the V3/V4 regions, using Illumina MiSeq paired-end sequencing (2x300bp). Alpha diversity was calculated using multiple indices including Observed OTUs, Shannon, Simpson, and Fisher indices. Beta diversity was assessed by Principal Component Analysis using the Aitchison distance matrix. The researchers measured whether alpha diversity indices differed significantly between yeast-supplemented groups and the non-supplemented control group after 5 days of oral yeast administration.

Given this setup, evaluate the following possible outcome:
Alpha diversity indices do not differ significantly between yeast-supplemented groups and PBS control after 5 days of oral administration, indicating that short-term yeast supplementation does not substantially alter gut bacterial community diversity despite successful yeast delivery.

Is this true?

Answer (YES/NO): NO